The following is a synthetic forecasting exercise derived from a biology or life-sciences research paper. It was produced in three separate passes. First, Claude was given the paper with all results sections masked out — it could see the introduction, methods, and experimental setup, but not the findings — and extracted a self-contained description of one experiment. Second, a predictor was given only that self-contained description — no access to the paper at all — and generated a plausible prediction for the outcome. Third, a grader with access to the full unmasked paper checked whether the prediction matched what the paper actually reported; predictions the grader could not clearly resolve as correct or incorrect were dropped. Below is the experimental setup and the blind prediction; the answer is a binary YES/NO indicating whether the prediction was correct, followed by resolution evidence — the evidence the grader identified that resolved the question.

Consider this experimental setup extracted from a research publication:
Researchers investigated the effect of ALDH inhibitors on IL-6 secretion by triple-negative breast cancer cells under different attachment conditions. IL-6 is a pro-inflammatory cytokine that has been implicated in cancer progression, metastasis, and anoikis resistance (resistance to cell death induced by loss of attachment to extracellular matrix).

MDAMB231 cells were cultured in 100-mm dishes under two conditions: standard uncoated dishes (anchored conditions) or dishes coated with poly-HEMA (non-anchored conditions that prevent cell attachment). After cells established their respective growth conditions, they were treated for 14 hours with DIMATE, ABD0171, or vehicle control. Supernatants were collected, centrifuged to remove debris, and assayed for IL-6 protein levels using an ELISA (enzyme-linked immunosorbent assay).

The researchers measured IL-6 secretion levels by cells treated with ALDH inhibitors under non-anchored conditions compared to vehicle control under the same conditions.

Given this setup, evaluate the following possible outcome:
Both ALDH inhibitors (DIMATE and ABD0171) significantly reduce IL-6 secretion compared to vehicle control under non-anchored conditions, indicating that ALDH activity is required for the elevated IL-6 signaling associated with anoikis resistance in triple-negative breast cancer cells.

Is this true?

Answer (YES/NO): YES